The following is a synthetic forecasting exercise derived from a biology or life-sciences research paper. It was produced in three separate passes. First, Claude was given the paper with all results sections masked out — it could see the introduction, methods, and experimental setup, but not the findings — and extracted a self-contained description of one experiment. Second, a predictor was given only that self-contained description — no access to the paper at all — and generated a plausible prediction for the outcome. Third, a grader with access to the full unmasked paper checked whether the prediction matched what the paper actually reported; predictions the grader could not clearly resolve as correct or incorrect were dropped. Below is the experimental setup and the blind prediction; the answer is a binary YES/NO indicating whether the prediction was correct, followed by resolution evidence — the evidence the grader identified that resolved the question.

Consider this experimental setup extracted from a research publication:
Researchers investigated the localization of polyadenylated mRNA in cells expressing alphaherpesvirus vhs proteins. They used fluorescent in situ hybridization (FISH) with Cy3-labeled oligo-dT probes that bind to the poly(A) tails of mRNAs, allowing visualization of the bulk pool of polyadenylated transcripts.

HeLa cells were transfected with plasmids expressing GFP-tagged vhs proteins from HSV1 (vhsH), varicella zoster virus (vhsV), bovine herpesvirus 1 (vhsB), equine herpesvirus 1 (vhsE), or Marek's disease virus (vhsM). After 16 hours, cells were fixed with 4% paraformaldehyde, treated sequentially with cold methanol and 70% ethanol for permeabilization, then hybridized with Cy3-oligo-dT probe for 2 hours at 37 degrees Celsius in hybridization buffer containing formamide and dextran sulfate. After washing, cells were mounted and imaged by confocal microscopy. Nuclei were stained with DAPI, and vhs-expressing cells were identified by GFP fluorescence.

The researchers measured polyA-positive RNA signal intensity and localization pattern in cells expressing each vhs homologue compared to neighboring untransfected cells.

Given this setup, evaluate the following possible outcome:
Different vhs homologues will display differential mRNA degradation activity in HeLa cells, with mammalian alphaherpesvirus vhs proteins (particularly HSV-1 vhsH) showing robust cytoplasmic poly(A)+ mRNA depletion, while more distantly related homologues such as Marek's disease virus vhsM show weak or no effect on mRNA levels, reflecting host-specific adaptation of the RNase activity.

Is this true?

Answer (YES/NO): NO